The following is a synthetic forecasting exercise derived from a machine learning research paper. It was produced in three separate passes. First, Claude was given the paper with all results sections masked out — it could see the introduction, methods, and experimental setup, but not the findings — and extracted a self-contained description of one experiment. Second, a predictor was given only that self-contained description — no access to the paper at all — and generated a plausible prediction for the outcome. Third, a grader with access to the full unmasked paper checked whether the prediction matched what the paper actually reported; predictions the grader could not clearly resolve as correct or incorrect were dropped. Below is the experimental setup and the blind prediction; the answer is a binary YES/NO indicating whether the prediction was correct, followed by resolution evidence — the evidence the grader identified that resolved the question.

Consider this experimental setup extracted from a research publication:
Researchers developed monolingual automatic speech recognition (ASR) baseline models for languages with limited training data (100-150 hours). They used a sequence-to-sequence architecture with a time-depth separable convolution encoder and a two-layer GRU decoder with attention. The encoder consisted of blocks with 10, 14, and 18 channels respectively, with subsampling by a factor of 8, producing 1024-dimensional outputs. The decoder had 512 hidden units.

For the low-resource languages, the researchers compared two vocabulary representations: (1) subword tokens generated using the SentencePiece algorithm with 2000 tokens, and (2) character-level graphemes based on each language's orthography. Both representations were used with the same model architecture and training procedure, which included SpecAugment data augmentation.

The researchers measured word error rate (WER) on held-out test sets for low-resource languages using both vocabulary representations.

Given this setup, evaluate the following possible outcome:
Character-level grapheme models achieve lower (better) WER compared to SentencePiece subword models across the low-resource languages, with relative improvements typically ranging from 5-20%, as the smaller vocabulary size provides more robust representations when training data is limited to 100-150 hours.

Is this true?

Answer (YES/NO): NO